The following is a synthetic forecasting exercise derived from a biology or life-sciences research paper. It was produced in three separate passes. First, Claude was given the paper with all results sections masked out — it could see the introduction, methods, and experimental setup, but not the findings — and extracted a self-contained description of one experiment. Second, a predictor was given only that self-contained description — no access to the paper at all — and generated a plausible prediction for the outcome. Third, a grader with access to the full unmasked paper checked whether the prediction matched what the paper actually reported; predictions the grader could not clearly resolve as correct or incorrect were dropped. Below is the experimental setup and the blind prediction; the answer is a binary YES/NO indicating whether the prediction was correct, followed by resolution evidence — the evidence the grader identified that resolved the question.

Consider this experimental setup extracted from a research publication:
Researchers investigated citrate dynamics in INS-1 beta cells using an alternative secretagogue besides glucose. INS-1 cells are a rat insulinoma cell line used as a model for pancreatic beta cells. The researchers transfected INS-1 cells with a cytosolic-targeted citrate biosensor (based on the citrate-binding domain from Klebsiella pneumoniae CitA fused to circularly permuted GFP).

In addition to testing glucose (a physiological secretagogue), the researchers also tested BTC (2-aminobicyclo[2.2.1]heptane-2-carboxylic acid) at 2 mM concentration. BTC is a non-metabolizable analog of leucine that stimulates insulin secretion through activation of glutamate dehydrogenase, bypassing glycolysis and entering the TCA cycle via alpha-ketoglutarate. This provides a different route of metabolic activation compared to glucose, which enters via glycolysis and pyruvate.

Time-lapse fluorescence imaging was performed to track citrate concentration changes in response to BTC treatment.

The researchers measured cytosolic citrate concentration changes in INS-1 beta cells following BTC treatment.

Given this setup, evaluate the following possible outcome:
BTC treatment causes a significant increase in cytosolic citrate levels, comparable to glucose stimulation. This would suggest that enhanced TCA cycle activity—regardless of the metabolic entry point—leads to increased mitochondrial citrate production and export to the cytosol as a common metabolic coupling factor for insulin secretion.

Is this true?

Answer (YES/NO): NO